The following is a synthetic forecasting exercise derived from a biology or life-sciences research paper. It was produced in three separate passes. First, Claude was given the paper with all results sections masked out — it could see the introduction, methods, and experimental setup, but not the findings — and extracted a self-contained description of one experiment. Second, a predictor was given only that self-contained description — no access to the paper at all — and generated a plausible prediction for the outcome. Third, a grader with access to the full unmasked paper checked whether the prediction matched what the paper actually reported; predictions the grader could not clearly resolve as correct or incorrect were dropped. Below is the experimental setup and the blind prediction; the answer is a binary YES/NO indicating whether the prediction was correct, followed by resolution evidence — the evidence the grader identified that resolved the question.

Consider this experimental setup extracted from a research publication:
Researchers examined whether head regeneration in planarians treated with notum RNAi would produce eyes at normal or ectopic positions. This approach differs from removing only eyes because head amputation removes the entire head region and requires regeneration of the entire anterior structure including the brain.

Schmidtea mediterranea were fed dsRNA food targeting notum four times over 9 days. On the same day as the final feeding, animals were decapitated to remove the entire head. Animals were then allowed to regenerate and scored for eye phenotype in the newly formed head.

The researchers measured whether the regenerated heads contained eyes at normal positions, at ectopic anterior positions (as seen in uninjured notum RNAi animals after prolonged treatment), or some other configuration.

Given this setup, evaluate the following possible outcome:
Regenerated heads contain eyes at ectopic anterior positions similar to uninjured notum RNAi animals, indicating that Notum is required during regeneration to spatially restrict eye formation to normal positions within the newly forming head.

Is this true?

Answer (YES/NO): YES